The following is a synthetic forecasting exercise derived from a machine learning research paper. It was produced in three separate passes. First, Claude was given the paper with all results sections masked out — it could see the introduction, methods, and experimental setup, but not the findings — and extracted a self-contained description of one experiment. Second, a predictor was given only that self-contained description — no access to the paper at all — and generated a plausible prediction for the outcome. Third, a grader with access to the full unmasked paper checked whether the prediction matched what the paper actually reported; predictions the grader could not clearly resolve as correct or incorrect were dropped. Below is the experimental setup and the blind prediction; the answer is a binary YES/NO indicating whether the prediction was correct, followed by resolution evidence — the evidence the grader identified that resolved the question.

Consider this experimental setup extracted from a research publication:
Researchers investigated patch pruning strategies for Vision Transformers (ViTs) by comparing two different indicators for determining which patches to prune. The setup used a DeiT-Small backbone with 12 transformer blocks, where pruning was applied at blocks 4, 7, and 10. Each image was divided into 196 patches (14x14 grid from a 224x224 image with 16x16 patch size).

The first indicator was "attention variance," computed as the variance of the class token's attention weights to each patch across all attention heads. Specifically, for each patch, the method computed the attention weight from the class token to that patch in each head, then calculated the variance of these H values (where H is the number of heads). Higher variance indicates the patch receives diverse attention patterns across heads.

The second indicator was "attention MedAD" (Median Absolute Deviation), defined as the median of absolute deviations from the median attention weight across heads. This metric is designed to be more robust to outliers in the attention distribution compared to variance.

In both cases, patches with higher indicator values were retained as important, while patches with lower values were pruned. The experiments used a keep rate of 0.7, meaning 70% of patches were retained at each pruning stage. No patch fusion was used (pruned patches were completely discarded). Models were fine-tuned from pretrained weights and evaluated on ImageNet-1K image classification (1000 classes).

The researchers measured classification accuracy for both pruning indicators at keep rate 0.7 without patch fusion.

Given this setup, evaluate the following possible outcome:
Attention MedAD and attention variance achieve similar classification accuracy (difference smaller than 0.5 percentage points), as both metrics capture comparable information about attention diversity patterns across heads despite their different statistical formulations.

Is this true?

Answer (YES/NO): YES